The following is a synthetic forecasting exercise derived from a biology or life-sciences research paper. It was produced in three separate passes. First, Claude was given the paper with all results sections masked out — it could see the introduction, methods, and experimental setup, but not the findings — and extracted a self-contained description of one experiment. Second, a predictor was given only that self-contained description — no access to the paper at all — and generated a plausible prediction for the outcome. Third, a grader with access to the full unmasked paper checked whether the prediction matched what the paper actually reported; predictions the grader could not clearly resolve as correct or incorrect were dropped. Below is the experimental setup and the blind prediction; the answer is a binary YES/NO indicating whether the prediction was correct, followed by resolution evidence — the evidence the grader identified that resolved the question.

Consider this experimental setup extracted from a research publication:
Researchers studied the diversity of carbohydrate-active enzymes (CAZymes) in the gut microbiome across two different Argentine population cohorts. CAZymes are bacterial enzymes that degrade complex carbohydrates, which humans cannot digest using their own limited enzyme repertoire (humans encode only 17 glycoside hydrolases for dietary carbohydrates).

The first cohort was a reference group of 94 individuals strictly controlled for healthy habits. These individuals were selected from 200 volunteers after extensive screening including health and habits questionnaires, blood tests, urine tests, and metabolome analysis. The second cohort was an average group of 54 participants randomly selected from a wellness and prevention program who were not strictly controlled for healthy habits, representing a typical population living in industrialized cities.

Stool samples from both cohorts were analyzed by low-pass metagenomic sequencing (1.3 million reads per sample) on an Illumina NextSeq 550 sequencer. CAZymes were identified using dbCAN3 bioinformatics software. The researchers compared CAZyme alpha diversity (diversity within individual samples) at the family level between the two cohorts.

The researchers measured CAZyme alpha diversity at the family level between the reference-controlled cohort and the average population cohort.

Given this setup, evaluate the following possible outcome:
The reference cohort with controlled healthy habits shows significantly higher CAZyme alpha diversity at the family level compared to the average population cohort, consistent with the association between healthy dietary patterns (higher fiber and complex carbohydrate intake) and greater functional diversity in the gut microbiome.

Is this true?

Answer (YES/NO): NO